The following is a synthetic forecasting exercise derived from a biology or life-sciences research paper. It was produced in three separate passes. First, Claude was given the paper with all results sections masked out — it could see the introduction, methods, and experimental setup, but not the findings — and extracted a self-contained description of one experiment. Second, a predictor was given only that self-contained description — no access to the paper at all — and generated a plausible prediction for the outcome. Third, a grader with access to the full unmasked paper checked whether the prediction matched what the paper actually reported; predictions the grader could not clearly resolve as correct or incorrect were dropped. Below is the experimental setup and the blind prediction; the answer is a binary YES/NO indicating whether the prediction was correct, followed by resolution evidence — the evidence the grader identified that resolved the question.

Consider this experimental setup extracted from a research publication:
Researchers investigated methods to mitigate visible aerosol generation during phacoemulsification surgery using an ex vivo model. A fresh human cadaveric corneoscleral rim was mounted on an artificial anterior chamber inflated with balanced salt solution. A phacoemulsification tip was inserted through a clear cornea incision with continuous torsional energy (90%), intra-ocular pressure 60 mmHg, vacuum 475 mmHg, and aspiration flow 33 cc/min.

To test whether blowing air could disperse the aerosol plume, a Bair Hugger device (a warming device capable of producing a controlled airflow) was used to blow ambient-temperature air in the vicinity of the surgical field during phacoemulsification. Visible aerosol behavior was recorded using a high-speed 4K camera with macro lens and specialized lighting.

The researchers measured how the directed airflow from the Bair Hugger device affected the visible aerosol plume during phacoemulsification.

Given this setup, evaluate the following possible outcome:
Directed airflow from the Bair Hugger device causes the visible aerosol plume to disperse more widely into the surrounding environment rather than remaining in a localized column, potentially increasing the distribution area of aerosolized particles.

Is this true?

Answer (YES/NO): NO